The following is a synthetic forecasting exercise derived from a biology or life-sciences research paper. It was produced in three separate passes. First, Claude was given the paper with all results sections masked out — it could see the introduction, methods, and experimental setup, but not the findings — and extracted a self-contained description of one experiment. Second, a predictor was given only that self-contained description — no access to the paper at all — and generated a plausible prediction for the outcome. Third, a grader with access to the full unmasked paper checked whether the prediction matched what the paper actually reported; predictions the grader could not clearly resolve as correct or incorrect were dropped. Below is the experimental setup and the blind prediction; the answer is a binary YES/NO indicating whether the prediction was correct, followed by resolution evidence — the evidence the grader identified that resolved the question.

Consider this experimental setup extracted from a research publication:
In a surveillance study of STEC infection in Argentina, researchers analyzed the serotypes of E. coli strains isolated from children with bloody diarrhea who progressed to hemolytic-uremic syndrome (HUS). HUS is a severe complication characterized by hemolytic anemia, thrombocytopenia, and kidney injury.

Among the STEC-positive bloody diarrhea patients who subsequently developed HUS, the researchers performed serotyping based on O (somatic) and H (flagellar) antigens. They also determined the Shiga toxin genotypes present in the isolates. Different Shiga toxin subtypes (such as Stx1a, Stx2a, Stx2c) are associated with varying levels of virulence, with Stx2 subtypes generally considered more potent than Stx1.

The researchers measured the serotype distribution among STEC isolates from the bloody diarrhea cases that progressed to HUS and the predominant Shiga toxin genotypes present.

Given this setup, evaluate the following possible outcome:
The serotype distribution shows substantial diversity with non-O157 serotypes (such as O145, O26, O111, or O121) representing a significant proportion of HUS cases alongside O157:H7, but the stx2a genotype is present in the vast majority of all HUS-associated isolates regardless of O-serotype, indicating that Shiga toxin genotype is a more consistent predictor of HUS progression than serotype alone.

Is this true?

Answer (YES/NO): NO